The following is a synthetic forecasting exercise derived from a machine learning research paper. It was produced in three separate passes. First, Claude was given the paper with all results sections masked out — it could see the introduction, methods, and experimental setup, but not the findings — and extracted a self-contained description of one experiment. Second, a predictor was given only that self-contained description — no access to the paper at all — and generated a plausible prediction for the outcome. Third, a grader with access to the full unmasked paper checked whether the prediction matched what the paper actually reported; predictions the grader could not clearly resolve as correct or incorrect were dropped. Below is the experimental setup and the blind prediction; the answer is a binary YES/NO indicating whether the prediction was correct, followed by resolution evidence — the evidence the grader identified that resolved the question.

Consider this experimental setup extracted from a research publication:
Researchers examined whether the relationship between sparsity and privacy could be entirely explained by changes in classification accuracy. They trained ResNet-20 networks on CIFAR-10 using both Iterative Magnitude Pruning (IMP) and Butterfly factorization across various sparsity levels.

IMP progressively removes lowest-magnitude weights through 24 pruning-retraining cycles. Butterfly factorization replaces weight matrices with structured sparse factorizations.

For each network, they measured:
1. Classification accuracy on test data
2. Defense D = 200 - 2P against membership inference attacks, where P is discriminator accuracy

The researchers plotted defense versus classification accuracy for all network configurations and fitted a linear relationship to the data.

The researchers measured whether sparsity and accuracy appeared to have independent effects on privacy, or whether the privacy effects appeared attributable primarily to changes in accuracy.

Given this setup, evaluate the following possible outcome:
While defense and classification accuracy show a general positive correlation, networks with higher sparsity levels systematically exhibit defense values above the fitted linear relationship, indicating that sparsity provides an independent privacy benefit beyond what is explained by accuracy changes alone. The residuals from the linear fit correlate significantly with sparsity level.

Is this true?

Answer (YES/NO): NO